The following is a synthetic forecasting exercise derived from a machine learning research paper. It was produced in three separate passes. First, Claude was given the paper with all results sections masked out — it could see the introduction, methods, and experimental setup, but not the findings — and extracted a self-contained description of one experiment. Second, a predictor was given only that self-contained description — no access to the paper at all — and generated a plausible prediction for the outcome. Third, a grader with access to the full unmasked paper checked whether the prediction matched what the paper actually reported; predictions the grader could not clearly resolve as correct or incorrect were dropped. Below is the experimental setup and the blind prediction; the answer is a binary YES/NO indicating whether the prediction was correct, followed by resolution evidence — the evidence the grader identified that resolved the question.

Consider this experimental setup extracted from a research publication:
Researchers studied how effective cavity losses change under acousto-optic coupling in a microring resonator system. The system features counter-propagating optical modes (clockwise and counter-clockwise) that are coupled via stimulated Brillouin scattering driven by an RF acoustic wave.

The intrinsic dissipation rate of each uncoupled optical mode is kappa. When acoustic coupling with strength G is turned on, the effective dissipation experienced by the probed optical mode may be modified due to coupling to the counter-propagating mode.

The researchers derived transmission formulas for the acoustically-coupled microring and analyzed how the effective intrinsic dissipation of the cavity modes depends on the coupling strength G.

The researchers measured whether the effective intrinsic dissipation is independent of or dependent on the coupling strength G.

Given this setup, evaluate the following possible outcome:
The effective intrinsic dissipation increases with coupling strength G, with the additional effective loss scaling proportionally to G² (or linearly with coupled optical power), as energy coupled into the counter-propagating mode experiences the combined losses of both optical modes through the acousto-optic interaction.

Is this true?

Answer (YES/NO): YES